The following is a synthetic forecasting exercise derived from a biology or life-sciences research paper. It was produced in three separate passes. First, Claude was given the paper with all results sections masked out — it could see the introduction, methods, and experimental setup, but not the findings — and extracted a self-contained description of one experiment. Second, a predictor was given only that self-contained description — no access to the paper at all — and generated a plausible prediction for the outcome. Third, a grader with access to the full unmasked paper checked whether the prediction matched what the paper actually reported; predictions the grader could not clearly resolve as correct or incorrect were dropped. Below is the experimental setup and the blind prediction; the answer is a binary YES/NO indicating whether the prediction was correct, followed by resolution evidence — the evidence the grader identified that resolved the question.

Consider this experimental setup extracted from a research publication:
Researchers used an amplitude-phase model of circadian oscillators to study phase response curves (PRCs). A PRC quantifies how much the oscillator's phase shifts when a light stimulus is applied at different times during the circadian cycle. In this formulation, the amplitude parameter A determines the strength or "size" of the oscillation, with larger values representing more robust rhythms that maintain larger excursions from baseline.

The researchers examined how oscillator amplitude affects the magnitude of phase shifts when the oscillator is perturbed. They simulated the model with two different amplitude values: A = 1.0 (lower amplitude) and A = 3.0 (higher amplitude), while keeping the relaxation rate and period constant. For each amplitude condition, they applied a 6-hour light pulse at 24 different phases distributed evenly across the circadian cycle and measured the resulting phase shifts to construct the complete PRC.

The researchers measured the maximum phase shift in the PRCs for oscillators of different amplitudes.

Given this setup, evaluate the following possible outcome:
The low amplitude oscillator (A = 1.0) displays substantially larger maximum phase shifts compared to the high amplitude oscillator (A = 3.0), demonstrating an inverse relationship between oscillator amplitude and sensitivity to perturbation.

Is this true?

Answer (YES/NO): YES